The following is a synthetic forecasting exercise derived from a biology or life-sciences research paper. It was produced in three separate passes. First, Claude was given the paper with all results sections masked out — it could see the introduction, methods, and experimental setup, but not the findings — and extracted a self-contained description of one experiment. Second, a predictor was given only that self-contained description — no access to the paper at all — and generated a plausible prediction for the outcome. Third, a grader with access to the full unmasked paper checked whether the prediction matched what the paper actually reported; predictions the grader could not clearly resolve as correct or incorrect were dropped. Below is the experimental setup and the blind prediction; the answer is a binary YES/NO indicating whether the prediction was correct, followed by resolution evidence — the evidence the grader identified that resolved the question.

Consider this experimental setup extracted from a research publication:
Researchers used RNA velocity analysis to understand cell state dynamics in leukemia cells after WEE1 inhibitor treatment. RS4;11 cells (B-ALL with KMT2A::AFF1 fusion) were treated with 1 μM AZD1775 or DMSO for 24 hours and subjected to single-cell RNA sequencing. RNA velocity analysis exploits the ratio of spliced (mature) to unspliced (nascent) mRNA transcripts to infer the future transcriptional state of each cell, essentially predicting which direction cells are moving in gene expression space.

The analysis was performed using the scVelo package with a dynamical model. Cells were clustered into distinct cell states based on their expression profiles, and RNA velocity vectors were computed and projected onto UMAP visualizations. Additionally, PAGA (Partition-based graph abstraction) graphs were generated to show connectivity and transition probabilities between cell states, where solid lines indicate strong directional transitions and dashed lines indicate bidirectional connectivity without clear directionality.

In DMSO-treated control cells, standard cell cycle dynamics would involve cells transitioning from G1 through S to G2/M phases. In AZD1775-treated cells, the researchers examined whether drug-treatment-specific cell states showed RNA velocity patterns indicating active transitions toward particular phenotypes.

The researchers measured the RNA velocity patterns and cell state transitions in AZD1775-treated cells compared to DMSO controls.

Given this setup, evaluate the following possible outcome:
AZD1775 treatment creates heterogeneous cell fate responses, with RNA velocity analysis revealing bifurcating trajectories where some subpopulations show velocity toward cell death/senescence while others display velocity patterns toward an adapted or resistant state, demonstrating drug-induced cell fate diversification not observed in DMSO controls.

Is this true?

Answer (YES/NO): YES